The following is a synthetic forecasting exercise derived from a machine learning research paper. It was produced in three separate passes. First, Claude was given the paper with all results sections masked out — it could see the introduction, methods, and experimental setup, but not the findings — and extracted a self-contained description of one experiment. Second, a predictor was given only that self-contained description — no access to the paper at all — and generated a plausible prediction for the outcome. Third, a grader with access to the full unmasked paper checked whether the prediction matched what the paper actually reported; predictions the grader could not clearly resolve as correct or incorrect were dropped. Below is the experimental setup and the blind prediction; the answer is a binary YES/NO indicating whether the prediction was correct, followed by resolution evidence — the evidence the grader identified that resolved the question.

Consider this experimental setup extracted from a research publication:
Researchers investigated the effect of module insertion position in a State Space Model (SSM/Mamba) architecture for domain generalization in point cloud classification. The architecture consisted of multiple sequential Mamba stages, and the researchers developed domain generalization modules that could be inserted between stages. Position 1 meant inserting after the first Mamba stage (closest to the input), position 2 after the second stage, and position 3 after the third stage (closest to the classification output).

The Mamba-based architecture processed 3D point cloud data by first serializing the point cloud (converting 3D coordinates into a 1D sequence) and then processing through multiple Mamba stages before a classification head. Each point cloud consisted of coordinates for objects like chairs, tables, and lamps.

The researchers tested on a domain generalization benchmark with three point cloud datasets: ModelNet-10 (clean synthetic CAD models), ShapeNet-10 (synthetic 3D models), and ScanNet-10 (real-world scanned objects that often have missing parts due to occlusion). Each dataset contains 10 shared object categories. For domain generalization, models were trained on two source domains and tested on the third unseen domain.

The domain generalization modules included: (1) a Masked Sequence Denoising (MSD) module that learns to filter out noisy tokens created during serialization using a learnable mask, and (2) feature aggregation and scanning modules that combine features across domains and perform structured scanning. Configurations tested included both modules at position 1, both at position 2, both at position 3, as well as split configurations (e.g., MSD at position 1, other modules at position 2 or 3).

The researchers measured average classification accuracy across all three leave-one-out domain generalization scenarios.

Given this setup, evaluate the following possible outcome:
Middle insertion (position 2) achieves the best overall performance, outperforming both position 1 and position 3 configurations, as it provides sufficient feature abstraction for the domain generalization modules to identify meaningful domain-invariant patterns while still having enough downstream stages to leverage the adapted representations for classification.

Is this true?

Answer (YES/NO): NO